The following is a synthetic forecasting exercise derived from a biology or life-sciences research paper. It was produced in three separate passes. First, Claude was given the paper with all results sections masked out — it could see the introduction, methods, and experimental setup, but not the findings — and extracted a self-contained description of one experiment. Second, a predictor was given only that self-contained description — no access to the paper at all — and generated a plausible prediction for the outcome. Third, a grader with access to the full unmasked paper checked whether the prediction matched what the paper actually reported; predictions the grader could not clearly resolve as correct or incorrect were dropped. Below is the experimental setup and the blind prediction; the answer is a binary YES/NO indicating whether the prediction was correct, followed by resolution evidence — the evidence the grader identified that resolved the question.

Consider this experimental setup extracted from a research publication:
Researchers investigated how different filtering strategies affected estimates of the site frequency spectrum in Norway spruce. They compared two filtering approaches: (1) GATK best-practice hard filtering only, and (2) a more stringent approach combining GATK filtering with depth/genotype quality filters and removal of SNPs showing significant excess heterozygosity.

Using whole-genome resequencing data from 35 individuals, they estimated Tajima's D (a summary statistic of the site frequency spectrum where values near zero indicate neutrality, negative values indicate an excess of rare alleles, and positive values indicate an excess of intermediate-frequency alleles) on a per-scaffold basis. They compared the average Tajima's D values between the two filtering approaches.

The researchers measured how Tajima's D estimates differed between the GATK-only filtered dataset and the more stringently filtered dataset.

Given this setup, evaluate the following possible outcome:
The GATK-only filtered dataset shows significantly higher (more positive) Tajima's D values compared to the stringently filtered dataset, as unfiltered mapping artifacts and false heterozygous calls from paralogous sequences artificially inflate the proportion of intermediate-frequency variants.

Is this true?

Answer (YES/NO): YES